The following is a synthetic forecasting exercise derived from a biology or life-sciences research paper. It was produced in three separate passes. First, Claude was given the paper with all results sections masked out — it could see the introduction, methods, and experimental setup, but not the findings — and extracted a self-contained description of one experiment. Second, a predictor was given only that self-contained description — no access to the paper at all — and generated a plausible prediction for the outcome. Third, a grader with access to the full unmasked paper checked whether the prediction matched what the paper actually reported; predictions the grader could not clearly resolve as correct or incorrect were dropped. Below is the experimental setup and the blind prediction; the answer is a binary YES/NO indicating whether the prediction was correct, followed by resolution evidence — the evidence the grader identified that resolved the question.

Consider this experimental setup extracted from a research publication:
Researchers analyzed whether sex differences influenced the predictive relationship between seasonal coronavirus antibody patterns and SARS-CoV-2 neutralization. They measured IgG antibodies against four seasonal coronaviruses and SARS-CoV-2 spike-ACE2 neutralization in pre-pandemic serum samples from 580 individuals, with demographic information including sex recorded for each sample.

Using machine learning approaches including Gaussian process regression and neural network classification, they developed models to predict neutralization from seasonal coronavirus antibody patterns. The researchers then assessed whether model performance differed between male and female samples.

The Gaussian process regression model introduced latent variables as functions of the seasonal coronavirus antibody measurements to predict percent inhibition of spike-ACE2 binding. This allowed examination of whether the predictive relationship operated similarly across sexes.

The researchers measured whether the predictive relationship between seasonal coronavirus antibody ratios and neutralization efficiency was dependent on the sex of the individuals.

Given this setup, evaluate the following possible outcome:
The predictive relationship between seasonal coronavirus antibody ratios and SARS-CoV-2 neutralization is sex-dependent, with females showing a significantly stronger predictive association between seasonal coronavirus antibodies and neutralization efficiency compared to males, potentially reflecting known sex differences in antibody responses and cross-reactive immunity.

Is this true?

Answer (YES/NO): NO